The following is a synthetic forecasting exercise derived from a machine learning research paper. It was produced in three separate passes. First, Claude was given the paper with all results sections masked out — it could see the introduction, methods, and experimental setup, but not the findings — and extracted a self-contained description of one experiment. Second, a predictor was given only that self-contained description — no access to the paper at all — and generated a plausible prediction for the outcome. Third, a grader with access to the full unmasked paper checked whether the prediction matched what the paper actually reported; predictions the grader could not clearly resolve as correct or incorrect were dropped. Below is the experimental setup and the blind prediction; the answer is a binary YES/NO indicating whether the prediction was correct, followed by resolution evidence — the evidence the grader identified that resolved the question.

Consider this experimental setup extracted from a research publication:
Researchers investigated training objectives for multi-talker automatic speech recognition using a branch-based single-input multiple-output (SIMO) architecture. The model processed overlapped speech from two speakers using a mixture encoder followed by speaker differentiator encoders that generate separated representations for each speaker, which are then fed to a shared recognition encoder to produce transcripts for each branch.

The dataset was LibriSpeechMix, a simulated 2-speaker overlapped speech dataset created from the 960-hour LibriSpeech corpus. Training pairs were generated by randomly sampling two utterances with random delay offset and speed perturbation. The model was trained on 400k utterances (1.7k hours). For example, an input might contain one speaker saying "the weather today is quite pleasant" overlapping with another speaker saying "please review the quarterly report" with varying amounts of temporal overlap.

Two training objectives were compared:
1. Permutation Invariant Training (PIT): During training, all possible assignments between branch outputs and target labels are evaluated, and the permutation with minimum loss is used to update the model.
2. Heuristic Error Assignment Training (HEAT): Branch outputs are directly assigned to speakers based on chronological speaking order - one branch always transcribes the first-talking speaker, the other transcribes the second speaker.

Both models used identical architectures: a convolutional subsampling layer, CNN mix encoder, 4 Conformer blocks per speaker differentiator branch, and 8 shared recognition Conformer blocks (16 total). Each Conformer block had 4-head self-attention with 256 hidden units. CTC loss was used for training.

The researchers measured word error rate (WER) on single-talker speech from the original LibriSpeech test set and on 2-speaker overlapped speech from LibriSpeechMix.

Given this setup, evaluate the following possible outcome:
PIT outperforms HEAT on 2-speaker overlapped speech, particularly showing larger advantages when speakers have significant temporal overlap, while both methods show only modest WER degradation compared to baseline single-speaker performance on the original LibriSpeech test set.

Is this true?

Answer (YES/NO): NO